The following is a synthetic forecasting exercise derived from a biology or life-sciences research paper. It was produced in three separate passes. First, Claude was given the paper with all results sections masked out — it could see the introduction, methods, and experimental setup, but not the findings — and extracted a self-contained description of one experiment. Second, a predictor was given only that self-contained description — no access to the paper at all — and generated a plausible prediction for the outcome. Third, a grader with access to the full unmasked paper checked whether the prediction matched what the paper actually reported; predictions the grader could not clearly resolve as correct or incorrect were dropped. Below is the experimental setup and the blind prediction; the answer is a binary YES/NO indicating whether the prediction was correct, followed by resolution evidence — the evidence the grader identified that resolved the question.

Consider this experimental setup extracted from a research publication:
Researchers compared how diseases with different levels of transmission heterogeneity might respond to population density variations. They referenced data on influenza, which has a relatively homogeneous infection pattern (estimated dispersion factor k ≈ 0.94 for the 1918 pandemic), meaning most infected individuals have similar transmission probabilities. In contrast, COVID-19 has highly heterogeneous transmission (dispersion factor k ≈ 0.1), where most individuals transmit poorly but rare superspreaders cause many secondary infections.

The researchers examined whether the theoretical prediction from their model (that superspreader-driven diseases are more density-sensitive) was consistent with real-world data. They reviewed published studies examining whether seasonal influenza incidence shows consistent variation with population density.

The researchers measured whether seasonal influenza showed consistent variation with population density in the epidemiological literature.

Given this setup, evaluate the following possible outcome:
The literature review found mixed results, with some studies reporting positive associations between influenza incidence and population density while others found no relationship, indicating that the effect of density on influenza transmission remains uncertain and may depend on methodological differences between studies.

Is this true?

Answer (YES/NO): NO